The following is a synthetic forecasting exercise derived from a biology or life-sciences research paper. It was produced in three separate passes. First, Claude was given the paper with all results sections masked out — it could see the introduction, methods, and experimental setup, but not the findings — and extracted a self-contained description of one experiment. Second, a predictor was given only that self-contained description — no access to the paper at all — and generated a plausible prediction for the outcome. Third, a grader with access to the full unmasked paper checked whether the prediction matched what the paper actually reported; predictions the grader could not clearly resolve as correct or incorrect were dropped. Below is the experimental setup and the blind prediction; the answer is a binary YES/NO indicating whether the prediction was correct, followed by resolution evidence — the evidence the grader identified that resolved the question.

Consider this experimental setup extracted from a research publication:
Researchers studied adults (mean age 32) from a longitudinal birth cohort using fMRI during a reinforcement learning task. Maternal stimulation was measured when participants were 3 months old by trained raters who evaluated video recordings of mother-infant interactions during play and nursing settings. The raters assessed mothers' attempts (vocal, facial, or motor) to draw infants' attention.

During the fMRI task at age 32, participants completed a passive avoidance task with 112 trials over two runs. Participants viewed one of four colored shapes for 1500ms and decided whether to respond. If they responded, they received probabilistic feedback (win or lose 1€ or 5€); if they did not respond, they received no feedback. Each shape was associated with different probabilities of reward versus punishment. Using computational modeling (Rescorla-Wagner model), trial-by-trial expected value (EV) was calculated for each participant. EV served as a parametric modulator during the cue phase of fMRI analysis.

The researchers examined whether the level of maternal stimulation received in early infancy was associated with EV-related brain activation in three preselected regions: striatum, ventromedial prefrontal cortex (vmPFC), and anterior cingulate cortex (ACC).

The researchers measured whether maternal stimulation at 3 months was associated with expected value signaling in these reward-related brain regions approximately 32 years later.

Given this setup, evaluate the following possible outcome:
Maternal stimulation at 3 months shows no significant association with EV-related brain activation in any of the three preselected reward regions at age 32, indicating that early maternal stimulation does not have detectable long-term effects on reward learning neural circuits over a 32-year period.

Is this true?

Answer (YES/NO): NO